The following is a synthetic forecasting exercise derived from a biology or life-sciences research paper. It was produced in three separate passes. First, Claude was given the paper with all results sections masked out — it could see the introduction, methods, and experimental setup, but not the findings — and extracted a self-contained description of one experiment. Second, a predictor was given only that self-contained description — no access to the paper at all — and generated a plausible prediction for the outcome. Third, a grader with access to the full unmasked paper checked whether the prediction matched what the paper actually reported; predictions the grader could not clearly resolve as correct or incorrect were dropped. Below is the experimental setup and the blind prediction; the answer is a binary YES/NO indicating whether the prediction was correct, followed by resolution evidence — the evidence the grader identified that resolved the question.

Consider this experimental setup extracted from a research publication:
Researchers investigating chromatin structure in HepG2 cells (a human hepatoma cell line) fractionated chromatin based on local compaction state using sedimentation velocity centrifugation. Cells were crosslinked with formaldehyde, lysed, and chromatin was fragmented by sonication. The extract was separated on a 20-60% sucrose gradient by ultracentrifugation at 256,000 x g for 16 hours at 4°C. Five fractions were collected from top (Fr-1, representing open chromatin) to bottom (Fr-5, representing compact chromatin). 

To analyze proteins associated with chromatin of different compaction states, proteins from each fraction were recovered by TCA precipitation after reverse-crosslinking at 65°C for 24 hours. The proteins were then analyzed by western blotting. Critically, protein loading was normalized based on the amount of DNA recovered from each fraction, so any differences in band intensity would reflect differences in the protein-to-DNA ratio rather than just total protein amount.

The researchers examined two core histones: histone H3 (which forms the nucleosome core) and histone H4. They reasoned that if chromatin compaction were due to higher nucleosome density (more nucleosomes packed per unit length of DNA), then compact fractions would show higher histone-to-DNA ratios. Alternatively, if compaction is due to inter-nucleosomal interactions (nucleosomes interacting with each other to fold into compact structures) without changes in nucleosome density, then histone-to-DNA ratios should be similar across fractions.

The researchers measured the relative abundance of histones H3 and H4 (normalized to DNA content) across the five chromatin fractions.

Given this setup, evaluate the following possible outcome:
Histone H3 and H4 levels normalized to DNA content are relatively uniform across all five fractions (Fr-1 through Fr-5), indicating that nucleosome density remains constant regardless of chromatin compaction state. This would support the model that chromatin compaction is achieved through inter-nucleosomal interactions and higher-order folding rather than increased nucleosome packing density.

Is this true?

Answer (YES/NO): YES